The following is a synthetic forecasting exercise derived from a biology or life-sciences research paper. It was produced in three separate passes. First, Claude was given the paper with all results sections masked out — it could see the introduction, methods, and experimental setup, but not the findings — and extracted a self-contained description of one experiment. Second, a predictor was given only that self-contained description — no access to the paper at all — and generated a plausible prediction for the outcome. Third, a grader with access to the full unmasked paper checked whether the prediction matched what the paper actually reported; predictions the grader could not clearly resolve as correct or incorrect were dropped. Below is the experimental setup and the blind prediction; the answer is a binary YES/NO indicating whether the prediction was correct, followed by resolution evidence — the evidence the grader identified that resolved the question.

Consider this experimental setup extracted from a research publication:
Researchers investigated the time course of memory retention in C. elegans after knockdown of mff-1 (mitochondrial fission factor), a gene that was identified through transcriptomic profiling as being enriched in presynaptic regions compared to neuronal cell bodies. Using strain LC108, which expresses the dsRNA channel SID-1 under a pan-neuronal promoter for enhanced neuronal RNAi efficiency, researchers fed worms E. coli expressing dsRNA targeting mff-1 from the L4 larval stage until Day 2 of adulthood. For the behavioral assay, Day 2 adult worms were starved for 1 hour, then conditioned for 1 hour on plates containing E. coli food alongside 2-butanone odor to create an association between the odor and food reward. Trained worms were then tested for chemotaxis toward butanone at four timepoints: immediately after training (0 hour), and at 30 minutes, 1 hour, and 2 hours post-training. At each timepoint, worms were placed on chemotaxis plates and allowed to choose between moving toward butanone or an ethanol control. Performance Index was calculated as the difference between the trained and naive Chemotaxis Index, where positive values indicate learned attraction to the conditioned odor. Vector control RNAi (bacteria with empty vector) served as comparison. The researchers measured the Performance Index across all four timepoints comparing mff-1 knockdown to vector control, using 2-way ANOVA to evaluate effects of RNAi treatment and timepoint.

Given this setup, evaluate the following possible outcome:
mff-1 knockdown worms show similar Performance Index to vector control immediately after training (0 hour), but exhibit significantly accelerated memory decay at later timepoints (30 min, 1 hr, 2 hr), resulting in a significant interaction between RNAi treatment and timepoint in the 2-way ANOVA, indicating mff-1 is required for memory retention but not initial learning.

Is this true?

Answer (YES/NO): NO